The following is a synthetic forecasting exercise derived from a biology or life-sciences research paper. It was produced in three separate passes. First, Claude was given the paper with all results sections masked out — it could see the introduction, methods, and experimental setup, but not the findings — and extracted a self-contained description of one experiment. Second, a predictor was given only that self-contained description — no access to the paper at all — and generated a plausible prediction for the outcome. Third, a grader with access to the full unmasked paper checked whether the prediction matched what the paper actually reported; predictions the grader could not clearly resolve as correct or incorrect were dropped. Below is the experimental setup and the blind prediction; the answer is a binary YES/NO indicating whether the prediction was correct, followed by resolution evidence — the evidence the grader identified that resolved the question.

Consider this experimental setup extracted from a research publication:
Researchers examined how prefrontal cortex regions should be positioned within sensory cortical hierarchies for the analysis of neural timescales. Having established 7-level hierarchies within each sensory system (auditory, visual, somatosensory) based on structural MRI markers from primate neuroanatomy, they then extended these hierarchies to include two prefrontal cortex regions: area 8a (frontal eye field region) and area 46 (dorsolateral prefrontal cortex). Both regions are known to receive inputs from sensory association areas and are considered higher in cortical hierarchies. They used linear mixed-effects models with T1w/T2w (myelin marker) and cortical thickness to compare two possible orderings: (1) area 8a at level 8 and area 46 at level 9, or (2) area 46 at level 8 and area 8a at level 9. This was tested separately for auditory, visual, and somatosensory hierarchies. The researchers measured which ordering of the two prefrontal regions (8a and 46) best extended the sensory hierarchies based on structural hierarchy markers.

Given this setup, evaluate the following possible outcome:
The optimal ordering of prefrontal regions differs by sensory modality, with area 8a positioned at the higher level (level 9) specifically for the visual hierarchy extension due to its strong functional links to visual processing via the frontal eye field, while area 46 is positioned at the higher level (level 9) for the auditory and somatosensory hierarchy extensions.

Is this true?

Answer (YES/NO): NO